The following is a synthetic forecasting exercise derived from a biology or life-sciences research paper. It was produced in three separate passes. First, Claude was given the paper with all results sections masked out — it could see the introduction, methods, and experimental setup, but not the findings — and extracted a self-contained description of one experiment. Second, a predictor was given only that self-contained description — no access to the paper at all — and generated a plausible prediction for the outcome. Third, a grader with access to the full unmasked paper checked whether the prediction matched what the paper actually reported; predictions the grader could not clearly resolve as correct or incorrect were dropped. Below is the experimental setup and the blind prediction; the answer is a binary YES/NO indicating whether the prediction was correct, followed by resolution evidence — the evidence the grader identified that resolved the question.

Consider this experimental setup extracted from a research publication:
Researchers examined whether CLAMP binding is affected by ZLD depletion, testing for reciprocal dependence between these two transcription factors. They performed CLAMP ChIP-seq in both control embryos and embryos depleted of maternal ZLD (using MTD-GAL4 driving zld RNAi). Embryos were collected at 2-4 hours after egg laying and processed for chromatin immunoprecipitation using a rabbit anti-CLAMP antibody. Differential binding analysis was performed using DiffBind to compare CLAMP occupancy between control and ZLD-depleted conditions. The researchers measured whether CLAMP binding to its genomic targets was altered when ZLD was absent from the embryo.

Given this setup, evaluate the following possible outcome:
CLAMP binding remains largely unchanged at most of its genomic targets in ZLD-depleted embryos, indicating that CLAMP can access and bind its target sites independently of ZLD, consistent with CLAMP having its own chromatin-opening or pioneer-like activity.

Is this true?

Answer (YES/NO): YES